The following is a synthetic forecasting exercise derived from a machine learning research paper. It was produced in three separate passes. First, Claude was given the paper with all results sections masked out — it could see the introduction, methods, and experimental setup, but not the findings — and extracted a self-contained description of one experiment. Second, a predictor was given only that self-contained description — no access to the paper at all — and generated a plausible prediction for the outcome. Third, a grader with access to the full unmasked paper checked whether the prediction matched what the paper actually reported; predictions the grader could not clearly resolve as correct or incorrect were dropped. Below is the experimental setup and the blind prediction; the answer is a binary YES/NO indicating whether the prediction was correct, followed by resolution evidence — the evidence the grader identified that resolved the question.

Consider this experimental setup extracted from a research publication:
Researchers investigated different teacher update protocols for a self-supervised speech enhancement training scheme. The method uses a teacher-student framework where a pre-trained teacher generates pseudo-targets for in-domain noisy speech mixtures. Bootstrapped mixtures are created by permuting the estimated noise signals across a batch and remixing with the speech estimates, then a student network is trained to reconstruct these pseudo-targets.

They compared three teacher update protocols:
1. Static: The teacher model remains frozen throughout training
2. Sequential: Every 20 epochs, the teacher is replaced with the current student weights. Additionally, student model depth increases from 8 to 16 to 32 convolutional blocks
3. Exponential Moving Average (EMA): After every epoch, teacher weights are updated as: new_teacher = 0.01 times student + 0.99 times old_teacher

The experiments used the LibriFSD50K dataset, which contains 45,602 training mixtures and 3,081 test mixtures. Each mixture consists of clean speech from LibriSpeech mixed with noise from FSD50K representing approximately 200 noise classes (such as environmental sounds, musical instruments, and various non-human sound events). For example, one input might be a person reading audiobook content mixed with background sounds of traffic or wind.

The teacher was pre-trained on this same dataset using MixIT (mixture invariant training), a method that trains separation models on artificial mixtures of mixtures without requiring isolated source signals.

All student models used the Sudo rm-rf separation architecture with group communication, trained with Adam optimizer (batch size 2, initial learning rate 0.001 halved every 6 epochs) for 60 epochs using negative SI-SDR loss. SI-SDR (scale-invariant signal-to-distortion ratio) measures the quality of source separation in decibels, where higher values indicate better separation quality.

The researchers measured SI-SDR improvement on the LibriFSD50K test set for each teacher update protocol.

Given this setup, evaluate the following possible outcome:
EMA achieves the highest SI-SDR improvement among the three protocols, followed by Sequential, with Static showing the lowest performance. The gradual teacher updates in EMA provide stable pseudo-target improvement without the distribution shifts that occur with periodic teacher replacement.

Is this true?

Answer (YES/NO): NO